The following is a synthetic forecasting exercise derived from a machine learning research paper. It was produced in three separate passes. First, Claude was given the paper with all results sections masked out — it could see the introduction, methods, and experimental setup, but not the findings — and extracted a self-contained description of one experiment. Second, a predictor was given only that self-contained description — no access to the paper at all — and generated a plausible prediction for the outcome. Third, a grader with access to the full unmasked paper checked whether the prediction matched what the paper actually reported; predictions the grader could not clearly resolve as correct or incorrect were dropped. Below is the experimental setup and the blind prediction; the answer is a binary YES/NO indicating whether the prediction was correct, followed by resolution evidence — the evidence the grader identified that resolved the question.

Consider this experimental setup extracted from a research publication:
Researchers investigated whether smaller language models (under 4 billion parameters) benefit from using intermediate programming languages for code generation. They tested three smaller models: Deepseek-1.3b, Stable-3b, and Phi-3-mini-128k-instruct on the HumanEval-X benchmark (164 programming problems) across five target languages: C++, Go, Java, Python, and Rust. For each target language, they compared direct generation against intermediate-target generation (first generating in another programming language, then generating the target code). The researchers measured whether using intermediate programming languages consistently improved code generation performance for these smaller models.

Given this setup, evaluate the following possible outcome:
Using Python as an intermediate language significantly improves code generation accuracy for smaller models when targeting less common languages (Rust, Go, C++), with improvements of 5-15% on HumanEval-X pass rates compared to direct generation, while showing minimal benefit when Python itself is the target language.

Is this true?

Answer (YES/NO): NO